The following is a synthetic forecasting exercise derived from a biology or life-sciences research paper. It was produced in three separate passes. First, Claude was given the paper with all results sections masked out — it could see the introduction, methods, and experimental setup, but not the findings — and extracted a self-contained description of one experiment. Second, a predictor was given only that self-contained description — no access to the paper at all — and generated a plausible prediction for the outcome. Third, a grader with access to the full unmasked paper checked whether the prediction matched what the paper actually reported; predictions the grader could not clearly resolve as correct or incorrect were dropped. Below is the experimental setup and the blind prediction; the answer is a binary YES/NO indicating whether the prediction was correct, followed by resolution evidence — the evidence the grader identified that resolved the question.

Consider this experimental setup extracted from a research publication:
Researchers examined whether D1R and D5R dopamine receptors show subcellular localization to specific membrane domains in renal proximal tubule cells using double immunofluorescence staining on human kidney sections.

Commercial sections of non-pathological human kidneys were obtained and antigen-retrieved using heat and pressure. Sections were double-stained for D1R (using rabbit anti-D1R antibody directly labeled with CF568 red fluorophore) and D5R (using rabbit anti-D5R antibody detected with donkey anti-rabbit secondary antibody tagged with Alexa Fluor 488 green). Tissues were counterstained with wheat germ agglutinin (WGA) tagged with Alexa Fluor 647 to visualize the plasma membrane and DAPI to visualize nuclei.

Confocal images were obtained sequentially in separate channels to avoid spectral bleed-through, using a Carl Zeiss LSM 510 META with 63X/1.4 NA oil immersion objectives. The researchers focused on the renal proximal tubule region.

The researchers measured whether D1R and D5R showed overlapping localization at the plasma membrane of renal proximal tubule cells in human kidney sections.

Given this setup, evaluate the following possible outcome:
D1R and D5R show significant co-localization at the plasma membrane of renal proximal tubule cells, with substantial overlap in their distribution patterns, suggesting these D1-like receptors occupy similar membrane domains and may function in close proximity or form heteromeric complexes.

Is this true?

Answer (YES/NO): YES